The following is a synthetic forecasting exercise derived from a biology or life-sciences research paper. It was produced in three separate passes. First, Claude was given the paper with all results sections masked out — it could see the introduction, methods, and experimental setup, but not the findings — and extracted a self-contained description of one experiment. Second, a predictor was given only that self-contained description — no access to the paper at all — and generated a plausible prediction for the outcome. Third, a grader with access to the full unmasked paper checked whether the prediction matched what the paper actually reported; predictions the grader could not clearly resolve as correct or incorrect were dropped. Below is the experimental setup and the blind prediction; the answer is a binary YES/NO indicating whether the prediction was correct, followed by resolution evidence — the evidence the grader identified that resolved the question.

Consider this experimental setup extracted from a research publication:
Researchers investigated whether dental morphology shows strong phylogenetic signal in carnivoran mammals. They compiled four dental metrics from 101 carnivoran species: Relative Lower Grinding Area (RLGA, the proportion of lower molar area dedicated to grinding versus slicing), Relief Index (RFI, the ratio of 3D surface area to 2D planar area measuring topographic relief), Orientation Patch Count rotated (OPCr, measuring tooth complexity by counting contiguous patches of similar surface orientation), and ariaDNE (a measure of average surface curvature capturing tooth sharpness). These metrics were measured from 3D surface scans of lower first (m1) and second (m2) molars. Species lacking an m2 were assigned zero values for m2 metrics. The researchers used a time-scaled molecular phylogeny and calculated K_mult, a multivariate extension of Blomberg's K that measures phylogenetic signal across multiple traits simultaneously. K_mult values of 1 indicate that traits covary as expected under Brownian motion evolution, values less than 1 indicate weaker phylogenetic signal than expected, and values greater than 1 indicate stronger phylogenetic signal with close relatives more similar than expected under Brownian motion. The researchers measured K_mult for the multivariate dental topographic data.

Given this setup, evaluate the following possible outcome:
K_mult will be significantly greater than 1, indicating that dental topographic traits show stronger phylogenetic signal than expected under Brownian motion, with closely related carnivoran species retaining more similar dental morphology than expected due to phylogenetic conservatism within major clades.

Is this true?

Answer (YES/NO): NO